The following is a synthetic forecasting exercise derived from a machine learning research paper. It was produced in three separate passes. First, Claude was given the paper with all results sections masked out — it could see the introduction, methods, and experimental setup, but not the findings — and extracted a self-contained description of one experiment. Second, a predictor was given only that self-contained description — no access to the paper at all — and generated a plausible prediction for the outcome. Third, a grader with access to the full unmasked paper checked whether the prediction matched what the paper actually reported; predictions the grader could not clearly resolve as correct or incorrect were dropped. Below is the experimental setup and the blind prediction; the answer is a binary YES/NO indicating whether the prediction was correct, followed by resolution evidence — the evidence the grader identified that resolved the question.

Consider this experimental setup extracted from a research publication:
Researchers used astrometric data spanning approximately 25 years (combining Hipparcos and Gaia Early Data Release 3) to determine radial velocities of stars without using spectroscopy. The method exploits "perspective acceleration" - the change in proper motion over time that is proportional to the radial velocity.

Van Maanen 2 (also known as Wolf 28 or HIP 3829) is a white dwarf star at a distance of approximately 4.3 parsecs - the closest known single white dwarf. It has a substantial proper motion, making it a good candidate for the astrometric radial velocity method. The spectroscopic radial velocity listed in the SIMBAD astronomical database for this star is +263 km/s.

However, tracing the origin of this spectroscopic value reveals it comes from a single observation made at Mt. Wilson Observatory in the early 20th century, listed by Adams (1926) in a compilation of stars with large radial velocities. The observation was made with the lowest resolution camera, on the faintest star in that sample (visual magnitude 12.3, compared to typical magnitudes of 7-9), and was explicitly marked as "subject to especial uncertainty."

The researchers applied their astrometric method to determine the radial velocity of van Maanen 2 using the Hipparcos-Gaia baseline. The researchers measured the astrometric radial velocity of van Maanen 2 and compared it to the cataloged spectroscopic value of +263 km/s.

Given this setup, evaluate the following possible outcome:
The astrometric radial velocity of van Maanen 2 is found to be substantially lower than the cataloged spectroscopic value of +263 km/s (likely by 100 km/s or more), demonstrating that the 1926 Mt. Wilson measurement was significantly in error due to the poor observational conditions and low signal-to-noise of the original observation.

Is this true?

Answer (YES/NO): YES